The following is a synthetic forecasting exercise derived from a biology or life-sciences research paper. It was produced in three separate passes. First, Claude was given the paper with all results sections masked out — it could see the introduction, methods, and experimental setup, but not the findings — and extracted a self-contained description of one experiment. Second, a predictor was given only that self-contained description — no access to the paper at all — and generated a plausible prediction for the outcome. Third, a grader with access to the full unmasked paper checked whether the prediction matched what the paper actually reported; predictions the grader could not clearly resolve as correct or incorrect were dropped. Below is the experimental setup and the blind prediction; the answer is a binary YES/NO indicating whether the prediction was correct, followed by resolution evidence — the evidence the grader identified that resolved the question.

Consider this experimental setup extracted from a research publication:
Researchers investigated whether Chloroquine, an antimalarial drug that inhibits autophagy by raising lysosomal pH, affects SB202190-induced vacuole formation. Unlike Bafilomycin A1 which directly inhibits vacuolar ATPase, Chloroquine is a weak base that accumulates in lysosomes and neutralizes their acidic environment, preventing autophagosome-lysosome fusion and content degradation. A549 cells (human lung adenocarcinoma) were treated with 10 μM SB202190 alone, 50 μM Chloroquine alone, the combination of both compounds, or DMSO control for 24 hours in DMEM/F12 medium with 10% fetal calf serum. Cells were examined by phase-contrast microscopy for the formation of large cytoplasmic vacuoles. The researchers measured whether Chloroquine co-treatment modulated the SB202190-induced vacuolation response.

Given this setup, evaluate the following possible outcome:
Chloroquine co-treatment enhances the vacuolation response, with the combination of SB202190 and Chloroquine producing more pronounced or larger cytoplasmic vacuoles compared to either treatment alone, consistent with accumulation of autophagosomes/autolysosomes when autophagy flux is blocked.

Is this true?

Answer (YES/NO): NO